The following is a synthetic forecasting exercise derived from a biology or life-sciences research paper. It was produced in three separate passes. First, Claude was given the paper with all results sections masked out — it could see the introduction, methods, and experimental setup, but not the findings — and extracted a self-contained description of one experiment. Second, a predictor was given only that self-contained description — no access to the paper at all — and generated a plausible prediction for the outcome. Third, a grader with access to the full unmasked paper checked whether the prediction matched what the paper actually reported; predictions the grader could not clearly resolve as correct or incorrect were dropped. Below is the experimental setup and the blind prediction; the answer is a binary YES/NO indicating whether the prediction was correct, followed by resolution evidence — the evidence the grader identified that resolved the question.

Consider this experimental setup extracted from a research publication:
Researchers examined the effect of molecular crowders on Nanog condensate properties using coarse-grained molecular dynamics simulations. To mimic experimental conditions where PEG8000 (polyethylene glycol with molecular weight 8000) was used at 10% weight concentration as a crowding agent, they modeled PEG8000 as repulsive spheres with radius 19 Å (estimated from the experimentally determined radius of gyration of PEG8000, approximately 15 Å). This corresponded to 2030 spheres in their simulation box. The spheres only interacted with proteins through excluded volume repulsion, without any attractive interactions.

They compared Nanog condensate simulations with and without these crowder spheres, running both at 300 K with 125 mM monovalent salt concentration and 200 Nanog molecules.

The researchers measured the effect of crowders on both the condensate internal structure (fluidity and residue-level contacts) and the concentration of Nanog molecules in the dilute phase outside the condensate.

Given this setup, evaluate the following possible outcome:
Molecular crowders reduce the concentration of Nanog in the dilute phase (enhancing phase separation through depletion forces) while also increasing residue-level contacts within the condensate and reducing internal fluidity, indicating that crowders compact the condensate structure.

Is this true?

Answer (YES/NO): NO